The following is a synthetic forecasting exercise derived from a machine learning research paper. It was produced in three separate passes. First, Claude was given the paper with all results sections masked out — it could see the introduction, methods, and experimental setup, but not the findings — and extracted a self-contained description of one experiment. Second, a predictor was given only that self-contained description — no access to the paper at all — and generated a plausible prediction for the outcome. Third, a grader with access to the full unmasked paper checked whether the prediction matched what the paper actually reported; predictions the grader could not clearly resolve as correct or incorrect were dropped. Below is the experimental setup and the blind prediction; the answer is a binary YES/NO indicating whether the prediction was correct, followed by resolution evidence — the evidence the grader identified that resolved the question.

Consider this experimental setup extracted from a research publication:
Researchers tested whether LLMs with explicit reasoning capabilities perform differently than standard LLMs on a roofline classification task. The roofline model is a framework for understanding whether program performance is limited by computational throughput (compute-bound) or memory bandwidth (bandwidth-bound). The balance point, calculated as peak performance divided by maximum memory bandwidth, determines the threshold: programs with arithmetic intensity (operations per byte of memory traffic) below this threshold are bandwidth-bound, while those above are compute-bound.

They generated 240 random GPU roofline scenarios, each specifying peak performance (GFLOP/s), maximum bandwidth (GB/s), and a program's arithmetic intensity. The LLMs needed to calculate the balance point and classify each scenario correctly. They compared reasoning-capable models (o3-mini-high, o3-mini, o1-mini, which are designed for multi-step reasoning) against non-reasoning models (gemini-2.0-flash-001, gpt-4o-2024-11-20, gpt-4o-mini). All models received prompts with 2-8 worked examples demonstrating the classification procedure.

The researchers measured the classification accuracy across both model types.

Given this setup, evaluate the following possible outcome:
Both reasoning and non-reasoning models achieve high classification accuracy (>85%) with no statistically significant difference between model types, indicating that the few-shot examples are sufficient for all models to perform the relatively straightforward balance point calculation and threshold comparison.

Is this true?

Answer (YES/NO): NO